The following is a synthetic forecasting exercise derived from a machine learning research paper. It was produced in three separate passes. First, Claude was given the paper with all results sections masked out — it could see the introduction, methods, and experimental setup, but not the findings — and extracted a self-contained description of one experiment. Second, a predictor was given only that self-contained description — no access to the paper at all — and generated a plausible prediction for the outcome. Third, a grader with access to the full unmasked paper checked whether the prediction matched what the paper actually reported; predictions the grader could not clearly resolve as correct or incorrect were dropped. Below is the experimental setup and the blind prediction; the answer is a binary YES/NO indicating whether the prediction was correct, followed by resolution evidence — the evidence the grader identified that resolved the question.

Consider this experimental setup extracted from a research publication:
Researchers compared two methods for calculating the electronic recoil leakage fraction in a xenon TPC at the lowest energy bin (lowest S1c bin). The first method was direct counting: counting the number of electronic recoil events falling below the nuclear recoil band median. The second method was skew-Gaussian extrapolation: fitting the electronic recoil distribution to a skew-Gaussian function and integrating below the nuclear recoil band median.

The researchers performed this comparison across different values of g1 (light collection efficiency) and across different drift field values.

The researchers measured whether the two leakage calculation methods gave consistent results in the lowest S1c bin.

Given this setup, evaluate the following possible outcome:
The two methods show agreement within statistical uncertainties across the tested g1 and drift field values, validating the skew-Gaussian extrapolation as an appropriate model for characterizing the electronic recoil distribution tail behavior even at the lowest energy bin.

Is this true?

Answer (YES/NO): NO